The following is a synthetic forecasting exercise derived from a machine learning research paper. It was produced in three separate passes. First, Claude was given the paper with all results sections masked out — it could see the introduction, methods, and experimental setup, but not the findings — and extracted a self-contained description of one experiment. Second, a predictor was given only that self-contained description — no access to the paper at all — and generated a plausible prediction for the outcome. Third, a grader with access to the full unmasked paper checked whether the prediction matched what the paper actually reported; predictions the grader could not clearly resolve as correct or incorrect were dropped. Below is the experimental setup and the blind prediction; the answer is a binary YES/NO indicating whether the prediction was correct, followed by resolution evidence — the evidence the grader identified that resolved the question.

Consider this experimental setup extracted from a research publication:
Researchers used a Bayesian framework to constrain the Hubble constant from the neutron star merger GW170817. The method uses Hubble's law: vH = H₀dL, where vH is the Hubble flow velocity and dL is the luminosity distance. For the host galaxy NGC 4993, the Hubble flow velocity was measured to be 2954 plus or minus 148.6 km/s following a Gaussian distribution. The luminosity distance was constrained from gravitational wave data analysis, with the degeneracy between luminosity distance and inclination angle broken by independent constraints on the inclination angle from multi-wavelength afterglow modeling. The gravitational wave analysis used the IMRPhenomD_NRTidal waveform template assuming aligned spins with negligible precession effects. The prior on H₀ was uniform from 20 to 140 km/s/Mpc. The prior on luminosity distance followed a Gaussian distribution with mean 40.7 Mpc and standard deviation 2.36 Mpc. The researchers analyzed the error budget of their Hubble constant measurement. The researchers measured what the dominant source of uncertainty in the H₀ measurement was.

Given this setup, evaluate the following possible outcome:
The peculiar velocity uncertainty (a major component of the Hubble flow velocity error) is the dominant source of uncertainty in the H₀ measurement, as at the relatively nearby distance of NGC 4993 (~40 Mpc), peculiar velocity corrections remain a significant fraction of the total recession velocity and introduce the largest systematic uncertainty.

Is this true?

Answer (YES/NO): YES